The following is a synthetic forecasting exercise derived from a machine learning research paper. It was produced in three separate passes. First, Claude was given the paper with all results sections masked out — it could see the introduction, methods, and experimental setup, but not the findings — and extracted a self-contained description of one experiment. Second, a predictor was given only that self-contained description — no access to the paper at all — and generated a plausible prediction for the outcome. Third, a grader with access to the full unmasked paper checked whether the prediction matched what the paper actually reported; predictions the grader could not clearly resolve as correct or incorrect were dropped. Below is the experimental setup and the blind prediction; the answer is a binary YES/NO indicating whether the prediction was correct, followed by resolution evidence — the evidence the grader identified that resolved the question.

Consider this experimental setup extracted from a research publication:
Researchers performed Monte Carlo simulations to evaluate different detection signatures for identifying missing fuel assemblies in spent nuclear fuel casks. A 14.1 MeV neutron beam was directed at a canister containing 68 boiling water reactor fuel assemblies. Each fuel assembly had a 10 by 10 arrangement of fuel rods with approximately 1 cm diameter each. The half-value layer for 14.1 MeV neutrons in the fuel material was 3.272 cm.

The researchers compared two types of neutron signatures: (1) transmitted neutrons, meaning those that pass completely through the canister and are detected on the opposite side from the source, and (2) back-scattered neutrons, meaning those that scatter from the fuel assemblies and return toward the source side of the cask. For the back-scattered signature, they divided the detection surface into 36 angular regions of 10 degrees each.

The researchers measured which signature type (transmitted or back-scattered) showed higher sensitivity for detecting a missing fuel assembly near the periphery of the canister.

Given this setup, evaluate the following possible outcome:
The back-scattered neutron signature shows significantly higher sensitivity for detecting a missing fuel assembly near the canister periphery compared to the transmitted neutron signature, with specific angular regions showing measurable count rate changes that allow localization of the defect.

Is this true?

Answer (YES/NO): YES